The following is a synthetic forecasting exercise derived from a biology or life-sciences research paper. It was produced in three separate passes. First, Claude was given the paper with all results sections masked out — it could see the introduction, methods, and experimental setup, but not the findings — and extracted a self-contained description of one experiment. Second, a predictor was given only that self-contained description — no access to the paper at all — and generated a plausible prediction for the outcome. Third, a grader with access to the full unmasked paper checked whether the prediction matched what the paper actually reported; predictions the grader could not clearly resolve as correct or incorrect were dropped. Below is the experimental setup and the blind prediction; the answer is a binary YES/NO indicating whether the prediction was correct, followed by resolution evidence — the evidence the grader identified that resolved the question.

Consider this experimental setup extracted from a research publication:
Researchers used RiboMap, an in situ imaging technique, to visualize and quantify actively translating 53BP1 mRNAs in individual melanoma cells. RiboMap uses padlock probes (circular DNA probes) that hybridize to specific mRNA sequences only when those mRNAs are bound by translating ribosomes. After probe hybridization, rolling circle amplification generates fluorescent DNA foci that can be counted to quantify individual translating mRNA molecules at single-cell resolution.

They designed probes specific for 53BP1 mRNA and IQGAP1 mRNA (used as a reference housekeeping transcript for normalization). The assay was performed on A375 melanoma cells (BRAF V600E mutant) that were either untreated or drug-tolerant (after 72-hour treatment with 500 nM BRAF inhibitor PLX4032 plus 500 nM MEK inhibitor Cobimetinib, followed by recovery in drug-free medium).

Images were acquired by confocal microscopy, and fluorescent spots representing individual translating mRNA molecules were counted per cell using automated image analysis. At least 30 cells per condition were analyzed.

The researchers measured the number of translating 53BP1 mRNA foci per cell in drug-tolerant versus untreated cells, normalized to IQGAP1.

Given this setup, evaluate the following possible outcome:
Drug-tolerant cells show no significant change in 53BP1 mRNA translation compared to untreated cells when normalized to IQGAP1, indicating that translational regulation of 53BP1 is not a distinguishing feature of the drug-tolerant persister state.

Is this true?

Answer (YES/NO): NO